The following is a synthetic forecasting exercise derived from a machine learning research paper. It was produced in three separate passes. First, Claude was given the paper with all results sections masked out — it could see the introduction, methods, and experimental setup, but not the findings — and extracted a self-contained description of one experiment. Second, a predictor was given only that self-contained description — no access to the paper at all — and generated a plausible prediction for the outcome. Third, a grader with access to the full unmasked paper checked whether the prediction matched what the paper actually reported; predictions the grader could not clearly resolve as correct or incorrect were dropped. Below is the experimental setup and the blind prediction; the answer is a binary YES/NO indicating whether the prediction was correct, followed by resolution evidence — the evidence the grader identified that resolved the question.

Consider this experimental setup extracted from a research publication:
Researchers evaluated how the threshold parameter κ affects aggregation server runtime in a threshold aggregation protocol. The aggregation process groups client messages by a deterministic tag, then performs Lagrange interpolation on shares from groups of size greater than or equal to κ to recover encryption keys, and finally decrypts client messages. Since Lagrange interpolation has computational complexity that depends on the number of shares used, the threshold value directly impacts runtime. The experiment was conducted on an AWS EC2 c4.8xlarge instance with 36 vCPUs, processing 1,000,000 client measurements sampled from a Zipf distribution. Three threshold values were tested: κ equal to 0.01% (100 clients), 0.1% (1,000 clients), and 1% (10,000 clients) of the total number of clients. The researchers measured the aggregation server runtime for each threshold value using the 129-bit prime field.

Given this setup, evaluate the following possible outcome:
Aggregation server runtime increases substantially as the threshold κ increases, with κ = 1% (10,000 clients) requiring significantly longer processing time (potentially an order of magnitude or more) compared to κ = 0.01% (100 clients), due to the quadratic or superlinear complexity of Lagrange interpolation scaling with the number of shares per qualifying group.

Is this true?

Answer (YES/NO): YES